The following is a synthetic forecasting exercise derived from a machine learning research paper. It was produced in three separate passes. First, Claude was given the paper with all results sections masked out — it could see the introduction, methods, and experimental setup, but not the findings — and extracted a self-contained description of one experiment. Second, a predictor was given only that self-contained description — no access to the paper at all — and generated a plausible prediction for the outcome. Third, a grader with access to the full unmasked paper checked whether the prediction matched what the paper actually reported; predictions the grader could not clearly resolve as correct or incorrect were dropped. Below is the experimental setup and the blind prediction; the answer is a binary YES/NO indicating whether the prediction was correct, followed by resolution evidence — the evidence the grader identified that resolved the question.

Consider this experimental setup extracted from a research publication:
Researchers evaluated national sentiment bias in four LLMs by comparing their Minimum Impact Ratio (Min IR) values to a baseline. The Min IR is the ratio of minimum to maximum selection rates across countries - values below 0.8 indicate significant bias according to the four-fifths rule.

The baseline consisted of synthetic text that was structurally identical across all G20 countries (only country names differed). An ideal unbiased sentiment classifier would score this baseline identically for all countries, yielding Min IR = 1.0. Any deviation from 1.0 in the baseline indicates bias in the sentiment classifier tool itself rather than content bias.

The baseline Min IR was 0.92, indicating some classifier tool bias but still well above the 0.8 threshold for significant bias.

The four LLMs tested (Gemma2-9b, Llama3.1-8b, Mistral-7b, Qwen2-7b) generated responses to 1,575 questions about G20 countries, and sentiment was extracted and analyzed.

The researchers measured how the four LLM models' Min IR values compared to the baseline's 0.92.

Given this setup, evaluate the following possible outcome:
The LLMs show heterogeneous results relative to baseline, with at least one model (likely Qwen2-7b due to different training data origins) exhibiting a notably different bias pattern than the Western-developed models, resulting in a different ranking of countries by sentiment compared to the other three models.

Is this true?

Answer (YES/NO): YES